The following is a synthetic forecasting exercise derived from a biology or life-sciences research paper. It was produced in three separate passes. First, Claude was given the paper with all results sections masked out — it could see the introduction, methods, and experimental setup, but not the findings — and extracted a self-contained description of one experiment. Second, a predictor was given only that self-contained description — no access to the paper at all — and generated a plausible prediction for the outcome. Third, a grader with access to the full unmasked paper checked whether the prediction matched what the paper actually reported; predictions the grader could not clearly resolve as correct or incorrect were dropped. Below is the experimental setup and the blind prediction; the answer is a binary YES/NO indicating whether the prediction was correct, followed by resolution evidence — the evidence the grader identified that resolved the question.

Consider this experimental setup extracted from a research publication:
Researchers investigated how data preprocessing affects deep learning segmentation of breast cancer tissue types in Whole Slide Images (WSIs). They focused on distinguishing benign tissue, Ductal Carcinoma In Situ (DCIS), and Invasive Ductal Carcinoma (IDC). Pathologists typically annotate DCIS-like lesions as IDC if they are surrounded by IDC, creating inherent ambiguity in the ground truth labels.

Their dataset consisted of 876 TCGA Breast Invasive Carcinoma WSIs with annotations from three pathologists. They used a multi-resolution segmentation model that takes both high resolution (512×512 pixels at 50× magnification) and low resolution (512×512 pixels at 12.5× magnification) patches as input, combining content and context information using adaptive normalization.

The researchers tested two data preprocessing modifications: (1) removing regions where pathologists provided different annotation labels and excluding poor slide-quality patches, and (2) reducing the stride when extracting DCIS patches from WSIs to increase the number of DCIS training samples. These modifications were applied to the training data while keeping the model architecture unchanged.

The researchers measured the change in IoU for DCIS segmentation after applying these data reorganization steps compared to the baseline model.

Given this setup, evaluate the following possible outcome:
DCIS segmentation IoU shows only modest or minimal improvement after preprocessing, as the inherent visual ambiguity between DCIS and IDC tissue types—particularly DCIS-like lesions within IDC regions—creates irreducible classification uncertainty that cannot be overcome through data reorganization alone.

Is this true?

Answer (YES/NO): YES